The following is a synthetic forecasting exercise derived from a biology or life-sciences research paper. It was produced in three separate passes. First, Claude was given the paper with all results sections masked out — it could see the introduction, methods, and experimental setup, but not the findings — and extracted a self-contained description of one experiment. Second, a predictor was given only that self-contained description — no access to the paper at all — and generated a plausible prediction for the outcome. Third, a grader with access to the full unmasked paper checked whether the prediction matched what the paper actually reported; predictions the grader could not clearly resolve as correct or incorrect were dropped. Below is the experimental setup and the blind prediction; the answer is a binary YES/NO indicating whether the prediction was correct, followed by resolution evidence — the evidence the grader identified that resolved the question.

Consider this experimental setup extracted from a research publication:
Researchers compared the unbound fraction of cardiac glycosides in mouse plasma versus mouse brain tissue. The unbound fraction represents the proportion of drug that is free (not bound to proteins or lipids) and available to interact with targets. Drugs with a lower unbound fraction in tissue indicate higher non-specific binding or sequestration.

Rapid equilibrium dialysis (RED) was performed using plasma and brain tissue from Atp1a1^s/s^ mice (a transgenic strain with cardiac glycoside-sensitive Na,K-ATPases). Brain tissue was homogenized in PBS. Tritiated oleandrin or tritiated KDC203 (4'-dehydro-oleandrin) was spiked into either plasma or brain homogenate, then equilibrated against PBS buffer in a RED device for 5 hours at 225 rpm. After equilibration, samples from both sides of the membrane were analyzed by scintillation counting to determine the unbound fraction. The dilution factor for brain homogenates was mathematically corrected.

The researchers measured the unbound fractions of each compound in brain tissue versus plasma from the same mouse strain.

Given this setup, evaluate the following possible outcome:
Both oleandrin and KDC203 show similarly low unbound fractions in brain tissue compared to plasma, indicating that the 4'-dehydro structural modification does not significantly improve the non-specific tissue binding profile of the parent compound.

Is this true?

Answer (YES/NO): NO